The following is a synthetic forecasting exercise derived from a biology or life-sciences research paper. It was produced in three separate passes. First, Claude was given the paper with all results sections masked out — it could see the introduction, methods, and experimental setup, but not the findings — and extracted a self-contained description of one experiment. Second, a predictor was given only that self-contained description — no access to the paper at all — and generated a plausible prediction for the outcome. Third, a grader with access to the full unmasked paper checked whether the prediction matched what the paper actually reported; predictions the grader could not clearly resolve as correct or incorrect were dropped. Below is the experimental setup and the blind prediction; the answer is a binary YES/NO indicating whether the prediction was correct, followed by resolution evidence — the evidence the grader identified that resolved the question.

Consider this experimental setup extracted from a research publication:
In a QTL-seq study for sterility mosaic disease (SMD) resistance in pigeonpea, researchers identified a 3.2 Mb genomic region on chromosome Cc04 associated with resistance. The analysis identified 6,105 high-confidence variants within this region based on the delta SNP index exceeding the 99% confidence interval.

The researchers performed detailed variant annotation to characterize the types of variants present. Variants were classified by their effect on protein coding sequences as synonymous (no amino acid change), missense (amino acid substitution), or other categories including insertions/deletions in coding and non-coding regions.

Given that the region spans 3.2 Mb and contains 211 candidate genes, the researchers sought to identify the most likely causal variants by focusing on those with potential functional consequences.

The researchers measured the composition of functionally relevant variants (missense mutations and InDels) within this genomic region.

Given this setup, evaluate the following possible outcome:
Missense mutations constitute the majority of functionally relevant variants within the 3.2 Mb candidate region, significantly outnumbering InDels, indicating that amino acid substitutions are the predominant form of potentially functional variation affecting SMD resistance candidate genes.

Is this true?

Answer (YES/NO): NO